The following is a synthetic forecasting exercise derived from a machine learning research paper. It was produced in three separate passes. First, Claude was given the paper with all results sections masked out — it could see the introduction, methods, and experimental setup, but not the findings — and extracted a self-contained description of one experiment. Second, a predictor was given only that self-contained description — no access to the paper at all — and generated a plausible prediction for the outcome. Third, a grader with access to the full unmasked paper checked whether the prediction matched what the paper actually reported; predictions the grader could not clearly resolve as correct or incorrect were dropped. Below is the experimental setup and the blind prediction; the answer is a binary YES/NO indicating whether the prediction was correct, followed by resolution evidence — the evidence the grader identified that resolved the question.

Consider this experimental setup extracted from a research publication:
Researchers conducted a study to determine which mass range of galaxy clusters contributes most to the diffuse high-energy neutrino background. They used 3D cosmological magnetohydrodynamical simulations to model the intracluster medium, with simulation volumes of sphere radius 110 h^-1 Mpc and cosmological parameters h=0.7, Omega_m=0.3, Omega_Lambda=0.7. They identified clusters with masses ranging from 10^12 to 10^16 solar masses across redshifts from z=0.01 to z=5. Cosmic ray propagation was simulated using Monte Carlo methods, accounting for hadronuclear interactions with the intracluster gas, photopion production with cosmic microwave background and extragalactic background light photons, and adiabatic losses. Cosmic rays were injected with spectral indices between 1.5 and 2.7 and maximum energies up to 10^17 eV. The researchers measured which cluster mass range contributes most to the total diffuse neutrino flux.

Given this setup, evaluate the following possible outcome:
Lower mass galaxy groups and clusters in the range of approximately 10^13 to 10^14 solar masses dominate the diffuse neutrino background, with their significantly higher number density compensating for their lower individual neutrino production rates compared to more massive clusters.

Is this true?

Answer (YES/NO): NO